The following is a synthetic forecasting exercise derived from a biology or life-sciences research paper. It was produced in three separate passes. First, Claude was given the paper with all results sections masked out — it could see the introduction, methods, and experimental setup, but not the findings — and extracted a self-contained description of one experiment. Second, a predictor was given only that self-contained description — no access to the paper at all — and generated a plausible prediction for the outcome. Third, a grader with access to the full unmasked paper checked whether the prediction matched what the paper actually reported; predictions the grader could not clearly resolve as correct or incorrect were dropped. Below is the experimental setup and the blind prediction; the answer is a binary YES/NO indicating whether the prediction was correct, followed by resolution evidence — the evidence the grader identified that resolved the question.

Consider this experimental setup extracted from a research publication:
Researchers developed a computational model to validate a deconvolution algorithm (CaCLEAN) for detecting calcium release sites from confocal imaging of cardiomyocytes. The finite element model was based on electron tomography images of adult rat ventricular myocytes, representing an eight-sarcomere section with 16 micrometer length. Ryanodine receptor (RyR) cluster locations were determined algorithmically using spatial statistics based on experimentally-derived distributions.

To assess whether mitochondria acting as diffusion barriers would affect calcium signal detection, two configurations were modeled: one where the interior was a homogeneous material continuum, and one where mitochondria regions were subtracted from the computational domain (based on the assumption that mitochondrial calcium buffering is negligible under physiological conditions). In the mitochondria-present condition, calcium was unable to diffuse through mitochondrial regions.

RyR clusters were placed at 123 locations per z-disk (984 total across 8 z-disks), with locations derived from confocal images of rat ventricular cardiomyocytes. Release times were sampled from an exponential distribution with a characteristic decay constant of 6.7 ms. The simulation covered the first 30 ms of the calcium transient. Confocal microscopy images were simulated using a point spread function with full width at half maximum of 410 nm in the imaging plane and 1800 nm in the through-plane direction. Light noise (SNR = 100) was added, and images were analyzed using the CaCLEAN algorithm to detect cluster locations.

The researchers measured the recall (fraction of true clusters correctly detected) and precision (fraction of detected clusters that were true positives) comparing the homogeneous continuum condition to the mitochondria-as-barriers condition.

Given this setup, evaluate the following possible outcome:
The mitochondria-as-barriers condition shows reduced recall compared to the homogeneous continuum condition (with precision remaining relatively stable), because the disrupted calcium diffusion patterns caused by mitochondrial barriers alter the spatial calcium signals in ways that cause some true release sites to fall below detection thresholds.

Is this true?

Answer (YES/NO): NO